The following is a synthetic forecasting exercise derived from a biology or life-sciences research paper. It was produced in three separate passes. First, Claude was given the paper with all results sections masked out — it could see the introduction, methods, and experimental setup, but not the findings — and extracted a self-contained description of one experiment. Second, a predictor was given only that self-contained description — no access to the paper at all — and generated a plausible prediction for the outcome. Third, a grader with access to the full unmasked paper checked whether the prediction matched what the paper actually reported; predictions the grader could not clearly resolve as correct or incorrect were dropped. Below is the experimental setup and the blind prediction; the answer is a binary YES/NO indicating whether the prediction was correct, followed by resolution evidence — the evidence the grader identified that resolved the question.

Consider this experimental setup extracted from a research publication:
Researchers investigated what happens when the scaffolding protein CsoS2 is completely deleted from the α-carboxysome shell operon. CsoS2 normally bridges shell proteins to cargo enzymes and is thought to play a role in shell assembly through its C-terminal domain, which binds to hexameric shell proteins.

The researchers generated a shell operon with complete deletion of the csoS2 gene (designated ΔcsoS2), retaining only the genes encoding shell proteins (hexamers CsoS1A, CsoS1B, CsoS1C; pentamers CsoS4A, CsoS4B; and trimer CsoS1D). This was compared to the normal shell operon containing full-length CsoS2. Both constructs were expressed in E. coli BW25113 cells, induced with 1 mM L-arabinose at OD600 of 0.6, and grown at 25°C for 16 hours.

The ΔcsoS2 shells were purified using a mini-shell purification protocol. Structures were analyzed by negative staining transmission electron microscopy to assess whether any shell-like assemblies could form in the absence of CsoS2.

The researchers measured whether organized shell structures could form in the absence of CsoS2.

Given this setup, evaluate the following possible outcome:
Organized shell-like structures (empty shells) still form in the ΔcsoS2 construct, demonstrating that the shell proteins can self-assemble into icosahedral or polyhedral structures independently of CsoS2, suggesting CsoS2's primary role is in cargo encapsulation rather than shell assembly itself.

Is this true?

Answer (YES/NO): NO